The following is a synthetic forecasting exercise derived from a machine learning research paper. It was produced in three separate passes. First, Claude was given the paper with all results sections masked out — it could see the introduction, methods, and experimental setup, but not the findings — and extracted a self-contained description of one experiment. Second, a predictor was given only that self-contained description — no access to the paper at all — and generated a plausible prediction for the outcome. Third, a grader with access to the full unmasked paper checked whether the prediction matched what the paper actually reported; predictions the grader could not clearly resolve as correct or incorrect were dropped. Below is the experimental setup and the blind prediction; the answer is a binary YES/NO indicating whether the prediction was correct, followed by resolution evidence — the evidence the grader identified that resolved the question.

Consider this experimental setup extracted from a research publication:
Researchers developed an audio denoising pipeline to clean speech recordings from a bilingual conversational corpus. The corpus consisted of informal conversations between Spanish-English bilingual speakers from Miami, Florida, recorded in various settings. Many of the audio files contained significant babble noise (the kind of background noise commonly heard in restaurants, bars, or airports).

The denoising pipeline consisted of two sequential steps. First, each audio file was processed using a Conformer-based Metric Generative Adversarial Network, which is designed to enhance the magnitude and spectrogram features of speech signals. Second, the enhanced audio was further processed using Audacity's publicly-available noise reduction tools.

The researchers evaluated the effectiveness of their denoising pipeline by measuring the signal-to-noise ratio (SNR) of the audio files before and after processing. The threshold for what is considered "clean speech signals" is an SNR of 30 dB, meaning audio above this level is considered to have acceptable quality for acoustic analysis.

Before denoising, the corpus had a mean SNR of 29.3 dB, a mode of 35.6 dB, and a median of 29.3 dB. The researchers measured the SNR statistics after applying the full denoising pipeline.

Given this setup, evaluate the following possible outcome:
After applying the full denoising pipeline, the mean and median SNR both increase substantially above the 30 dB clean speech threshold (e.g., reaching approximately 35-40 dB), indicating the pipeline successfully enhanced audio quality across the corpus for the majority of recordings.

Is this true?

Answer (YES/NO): NO